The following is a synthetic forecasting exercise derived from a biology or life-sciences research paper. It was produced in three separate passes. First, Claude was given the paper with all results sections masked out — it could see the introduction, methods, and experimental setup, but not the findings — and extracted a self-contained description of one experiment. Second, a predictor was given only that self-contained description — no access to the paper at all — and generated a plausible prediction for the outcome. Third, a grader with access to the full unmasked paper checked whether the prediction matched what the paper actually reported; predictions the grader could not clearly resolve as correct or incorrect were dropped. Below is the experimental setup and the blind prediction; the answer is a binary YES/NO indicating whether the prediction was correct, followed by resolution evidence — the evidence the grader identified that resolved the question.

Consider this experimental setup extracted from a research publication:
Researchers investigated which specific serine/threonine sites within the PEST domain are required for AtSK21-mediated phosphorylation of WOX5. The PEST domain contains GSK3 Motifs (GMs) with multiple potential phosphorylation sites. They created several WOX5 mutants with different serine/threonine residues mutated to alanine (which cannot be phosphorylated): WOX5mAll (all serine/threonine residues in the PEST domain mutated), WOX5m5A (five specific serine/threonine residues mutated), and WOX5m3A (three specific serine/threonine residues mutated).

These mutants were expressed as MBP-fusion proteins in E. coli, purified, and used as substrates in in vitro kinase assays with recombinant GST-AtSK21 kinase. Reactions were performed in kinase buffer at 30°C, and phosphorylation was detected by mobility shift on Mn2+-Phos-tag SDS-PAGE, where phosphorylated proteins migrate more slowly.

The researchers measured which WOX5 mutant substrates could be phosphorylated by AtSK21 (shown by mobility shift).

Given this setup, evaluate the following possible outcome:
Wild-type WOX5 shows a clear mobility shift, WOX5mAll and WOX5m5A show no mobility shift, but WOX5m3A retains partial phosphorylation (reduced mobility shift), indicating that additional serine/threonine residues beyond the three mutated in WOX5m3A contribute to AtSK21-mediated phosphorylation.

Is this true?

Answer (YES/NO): NO